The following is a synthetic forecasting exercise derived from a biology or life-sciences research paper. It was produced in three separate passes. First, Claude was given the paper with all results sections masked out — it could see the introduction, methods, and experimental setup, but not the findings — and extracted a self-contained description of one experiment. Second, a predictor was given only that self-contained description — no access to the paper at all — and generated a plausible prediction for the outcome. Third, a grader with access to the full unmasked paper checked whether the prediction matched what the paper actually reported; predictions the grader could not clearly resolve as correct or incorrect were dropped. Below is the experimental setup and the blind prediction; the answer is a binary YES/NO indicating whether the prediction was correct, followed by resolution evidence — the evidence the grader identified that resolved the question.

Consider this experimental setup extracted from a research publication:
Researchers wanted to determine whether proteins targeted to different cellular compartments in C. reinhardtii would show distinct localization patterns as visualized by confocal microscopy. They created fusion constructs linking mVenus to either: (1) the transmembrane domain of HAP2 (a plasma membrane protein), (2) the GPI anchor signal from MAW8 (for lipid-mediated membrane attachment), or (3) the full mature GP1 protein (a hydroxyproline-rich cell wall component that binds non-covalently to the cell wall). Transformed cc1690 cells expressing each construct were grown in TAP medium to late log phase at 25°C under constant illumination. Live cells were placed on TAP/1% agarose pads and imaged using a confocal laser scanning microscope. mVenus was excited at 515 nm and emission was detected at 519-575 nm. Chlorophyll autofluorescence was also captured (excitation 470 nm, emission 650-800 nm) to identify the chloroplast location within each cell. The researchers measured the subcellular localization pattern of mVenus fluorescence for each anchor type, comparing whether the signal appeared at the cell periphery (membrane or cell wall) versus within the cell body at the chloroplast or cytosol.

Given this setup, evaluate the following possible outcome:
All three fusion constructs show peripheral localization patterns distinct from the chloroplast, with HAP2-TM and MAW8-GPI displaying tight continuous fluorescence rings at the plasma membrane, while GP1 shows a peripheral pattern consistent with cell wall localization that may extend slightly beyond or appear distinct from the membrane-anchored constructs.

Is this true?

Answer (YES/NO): NO